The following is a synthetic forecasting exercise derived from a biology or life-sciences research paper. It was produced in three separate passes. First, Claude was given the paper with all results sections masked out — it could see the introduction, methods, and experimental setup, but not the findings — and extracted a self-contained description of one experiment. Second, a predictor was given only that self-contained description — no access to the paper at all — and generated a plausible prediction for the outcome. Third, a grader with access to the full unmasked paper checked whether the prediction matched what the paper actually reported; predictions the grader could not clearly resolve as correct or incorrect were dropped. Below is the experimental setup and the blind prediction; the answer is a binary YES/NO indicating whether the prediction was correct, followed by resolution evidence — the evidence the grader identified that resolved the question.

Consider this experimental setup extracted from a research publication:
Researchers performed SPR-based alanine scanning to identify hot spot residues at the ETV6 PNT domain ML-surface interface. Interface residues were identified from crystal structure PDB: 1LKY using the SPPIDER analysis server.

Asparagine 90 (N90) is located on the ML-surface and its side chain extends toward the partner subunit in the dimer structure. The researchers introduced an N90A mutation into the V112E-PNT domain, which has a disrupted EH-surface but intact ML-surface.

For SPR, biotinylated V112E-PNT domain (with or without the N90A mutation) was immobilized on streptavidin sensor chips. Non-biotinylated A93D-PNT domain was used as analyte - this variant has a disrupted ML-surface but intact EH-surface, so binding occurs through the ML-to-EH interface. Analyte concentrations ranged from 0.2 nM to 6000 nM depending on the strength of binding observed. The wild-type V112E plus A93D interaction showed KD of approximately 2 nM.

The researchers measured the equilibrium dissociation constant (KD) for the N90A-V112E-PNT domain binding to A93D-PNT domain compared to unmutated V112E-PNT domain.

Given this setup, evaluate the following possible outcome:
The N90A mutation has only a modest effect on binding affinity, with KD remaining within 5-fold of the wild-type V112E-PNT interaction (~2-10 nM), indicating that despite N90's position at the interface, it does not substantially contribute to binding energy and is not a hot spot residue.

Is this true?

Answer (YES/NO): NO